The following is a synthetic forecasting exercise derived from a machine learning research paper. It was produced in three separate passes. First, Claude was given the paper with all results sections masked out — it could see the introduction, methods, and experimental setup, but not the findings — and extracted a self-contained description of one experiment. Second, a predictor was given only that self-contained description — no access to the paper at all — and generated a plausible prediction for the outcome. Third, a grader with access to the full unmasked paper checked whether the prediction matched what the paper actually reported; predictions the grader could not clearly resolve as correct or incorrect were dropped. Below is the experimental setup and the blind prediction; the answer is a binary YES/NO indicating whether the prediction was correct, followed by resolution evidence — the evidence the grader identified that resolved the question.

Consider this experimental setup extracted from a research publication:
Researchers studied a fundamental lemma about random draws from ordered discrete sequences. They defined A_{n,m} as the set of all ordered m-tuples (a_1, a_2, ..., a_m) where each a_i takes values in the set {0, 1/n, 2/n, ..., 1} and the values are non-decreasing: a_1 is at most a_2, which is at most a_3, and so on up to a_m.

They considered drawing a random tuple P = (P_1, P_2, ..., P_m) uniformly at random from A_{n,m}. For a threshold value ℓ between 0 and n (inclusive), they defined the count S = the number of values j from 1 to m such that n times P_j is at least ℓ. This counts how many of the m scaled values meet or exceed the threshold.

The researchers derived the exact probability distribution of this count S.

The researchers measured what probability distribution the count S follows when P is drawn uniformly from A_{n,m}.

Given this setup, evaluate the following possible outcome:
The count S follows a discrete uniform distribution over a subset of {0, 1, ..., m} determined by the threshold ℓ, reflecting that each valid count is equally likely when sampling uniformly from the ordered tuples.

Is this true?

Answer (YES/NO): NO